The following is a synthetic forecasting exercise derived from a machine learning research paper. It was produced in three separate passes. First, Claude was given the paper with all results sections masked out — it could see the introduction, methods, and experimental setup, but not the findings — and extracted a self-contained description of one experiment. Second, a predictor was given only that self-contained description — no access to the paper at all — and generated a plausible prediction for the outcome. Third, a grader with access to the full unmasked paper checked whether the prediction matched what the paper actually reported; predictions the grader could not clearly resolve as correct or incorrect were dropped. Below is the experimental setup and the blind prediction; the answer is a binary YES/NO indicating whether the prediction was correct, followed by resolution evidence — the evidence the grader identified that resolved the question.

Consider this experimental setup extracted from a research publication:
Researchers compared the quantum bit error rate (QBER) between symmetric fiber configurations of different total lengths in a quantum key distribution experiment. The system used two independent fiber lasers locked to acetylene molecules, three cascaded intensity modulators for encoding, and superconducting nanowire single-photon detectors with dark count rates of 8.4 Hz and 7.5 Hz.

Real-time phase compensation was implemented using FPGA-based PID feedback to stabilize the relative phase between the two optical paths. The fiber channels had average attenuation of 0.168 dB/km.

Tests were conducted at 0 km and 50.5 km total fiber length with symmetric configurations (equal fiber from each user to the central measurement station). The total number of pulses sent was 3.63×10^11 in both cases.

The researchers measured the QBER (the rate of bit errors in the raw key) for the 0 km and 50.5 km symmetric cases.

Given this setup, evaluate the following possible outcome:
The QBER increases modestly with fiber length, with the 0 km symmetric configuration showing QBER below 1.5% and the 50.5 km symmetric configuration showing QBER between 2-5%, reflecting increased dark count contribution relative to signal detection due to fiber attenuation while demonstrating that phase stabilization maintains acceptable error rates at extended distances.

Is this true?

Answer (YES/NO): NO